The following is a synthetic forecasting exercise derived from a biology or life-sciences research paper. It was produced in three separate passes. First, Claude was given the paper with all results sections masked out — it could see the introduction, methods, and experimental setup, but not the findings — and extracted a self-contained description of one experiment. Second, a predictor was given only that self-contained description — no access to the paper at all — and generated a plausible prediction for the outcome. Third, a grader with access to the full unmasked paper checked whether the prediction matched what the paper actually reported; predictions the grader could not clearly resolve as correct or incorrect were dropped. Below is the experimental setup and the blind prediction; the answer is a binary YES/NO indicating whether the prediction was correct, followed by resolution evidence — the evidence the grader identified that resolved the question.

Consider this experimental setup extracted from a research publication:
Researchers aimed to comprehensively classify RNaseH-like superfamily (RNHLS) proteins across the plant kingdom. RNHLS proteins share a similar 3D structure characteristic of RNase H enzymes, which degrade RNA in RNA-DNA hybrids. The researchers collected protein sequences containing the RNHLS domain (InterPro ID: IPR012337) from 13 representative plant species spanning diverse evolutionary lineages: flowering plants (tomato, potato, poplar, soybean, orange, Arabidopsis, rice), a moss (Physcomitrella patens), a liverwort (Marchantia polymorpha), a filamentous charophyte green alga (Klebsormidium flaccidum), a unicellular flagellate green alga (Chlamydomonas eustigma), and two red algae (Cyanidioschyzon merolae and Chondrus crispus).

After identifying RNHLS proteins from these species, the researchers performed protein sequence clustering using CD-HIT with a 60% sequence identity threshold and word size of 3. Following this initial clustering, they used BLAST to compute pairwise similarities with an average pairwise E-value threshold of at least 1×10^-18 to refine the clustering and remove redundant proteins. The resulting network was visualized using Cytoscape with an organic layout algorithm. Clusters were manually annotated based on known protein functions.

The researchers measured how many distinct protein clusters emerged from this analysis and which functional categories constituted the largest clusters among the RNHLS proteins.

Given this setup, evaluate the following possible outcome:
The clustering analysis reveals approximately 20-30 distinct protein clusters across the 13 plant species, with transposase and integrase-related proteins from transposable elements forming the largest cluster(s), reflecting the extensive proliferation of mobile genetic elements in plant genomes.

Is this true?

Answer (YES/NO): YES